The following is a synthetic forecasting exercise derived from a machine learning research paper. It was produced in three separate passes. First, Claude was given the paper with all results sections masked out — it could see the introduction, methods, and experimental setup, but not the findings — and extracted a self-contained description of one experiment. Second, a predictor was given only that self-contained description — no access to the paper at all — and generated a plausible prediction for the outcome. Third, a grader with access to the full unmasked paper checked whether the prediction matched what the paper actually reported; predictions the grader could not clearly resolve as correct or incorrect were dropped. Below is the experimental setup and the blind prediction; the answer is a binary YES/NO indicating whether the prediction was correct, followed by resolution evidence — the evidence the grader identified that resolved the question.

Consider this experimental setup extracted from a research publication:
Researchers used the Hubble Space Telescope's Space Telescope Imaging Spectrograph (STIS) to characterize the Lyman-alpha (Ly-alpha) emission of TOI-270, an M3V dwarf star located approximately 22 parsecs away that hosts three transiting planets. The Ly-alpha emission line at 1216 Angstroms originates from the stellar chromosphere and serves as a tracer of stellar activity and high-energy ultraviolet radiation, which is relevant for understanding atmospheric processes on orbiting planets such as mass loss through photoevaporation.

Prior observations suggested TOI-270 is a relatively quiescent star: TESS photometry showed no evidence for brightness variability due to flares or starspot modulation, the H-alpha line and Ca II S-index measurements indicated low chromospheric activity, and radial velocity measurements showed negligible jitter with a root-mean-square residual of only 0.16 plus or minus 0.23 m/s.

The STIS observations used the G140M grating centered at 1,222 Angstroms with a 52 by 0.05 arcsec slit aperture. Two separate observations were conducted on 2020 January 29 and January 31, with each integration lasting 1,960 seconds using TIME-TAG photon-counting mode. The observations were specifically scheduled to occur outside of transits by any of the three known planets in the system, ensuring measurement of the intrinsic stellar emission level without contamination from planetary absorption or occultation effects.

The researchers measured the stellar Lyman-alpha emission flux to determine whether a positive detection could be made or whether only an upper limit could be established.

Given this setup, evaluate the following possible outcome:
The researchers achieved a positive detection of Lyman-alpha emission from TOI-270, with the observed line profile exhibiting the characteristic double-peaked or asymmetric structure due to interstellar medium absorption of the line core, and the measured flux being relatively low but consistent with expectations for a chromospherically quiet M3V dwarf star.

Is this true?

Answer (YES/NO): NO